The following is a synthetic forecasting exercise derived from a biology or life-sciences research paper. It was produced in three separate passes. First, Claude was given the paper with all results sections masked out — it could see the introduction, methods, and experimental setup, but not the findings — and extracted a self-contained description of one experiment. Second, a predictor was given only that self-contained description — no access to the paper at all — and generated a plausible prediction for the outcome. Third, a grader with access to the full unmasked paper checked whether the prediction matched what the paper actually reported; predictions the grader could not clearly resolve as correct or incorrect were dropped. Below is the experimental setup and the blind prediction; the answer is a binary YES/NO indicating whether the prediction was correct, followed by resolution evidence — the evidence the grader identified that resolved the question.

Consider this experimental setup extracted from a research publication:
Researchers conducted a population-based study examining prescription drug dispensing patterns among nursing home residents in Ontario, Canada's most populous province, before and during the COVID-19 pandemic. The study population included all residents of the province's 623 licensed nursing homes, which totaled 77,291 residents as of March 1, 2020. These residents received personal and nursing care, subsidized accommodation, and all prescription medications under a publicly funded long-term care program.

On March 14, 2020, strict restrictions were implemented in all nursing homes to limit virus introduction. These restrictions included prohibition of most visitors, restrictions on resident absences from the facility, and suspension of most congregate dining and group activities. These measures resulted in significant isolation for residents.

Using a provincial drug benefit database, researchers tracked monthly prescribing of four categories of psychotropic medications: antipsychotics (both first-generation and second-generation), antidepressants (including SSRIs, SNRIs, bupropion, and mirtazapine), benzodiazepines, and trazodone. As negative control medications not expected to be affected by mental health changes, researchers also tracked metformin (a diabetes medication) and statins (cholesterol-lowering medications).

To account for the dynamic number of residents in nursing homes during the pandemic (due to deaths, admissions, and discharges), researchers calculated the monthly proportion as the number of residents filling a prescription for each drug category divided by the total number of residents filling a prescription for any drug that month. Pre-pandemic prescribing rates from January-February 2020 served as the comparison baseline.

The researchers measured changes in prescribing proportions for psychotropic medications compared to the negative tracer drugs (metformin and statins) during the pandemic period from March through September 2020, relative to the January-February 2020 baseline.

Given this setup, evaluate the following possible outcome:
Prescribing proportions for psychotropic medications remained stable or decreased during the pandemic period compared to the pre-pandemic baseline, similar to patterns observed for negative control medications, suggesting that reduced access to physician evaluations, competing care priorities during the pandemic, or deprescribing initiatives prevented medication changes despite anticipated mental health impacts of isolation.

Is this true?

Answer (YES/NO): NO